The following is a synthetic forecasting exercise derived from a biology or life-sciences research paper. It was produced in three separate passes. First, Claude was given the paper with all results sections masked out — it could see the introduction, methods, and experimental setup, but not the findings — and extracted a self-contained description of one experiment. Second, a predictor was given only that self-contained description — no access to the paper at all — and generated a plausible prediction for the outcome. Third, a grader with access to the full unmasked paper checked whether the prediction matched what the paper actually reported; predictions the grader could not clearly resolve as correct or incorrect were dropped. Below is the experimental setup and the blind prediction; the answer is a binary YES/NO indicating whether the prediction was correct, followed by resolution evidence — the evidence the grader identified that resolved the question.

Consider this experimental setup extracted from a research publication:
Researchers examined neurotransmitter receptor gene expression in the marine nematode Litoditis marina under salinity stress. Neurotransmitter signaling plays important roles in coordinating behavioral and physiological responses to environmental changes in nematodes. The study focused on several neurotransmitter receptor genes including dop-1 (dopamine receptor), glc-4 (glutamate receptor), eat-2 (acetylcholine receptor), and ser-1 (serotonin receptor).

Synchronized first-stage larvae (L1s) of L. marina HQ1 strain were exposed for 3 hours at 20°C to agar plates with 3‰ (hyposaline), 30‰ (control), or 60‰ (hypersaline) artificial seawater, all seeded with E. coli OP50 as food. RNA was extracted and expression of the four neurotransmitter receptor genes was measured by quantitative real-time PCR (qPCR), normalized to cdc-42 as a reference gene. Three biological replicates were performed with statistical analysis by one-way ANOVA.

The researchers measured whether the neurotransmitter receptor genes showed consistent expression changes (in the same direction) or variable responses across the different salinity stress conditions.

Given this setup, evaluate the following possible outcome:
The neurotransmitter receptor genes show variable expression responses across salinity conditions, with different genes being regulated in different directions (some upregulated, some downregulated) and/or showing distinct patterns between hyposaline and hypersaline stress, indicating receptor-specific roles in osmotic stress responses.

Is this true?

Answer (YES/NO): NO